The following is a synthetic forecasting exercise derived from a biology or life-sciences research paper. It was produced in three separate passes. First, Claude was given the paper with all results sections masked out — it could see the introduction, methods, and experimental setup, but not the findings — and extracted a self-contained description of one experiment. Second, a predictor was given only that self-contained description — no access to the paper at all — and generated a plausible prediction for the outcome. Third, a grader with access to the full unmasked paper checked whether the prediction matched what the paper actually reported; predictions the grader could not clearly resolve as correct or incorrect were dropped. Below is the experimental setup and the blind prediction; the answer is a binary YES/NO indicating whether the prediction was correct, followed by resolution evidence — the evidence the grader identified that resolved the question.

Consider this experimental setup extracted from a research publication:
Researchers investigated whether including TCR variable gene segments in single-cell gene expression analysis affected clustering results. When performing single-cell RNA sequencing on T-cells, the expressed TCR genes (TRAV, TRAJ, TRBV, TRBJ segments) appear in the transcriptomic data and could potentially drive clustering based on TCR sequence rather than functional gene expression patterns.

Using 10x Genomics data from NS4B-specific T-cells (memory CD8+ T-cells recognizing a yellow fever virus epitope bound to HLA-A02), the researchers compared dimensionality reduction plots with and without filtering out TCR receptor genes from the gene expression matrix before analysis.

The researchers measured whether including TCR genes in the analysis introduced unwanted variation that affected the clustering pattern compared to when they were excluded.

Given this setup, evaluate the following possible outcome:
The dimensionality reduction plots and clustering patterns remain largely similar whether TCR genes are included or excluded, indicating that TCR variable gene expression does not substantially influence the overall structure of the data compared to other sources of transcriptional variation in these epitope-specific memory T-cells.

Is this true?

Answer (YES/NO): NO